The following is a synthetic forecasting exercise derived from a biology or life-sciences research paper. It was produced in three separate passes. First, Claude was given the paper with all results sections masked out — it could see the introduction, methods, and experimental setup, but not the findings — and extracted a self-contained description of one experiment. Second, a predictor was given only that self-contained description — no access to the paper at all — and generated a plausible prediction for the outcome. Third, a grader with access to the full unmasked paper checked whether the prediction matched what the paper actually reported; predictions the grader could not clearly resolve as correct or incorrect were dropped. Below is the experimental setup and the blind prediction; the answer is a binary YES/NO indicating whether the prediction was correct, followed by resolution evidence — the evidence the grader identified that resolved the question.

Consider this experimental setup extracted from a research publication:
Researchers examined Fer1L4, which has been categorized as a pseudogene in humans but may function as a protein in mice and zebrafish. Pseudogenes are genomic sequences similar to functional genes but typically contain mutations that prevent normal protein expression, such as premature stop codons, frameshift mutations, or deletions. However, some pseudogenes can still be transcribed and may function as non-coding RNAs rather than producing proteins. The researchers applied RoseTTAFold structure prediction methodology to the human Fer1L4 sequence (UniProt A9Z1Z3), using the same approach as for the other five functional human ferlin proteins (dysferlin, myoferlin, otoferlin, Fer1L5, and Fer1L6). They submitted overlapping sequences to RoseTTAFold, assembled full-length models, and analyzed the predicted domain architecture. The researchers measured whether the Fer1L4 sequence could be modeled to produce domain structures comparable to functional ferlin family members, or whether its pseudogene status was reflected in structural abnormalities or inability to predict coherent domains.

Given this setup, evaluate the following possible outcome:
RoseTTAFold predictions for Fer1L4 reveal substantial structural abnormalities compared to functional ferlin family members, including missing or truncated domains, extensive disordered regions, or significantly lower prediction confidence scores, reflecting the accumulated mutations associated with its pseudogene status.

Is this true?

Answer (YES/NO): NO